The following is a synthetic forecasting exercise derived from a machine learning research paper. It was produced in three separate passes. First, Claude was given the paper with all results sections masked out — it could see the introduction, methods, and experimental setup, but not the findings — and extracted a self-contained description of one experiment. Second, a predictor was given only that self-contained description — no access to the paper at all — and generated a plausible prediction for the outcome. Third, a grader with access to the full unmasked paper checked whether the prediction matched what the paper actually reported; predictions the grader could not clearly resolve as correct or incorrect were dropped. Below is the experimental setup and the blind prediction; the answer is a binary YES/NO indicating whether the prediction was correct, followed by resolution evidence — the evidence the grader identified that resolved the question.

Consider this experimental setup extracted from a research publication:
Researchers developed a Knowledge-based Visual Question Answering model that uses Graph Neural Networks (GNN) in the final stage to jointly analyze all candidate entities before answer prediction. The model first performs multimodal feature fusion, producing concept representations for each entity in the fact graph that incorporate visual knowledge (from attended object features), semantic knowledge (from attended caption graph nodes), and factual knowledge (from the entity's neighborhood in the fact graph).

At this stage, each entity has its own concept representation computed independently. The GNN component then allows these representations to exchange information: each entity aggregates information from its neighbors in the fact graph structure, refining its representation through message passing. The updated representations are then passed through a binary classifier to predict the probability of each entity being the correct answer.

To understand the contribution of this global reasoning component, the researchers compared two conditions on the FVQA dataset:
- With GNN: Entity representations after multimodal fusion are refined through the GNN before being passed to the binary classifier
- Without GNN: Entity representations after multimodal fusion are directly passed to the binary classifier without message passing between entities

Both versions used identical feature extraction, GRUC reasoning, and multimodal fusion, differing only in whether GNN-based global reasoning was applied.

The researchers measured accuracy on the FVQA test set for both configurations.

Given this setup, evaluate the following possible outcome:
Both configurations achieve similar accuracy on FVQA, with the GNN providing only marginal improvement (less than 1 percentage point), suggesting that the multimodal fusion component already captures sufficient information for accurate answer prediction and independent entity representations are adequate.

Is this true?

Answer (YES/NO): YES